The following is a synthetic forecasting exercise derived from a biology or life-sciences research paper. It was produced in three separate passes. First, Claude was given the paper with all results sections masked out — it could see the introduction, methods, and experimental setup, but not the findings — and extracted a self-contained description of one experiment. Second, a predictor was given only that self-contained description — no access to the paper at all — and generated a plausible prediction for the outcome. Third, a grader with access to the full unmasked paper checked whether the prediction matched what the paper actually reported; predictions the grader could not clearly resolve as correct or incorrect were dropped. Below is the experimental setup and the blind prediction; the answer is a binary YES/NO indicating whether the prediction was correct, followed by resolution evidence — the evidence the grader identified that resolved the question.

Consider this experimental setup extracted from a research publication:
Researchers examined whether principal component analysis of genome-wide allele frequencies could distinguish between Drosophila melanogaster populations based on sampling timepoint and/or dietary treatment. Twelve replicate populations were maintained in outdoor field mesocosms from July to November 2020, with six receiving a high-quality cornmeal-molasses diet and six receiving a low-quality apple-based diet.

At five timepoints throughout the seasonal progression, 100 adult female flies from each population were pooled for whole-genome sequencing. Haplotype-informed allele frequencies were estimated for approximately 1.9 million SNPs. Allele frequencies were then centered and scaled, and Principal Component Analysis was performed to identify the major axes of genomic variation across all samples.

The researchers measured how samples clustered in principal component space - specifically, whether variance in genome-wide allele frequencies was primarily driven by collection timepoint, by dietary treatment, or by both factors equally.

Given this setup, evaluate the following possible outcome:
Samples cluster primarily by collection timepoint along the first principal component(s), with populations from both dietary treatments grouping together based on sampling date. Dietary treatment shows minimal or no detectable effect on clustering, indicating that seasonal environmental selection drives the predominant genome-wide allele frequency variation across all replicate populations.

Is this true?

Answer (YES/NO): NO